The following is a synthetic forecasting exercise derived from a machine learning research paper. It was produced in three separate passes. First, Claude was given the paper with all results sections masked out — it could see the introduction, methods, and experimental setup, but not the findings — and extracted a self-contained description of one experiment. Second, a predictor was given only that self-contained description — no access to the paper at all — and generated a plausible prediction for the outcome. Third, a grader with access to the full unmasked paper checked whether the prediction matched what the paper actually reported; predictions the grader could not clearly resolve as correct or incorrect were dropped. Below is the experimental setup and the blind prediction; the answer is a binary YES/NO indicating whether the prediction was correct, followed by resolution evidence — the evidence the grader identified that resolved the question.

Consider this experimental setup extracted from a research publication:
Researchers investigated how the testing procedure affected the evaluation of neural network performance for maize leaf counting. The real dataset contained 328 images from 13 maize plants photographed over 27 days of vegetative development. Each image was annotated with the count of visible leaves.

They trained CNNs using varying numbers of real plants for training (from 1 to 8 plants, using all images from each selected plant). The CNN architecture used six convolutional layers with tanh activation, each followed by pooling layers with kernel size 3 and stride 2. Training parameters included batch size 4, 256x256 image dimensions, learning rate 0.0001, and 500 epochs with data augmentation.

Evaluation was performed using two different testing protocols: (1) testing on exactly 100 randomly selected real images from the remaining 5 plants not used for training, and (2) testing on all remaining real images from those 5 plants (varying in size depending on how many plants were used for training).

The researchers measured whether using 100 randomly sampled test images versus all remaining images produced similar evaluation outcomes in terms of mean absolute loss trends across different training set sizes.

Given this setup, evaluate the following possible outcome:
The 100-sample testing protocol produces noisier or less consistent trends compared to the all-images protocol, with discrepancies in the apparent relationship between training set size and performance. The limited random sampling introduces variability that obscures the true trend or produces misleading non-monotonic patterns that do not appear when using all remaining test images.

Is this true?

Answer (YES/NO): NO